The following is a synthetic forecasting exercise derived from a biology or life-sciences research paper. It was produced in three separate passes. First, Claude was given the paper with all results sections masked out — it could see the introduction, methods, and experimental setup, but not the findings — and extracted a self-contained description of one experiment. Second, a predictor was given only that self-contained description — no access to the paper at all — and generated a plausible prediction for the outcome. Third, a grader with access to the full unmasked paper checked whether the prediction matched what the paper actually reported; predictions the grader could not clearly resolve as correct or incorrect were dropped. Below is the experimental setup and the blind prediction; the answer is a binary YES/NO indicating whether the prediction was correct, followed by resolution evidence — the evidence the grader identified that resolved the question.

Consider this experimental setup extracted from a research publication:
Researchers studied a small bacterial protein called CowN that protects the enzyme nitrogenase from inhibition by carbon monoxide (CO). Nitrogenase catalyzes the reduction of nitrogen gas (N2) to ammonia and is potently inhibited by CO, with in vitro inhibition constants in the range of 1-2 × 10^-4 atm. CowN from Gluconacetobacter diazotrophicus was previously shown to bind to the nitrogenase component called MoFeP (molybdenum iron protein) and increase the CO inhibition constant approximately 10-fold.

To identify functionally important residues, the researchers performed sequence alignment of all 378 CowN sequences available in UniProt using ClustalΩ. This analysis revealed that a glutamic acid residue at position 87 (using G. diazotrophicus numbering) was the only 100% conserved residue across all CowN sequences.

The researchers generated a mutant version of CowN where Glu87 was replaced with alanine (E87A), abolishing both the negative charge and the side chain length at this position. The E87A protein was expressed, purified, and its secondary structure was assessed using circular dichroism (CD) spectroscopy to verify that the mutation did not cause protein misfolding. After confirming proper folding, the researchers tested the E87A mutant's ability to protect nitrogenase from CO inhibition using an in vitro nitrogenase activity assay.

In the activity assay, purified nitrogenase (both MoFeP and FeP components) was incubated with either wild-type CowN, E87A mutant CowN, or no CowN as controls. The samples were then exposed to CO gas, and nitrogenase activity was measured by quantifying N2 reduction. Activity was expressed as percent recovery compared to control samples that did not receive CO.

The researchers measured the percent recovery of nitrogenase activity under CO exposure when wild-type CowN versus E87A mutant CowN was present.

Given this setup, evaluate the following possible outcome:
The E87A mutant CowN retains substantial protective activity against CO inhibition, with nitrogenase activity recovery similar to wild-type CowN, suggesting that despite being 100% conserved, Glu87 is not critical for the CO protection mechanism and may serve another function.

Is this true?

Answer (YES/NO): NO